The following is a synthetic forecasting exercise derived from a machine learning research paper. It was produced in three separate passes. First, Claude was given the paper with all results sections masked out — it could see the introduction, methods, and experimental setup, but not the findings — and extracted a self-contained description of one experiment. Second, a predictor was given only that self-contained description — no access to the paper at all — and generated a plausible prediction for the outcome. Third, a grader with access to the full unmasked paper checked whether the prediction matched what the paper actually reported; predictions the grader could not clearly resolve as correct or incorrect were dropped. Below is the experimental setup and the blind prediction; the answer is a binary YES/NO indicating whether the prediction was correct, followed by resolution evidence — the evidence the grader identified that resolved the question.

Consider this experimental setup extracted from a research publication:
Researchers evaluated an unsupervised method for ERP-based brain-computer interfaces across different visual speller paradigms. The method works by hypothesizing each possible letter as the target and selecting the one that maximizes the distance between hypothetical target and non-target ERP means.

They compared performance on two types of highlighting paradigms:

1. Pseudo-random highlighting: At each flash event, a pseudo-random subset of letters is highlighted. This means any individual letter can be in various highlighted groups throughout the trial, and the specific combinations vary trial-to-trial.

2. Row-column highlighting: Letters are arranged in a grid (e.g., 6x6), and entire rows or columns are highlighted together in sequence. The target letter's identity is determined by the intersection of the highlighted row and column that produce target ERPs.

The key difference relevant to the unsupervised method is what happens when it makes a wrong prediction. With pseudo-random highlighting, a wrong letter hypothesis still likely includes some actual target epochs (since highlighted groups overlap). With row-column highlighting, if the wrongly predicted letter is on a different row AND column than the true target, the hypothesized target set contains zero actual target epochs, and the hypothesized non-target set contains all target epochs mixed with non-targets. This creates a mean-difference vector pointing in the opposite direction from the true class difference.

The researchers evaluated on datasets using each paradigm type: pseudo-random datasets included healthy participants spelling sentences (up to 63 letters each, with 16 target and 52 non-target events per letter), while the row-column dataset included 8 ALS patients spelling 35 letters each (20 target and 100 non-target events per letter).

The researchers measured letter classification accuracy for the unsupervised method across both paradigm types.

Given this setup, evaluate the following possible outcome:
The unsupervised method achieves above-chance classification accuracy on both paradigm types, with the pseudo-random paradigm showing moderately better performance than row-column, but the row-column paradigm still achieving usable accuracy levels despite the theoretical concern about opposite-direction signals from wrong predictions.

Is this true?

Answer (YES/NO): NO